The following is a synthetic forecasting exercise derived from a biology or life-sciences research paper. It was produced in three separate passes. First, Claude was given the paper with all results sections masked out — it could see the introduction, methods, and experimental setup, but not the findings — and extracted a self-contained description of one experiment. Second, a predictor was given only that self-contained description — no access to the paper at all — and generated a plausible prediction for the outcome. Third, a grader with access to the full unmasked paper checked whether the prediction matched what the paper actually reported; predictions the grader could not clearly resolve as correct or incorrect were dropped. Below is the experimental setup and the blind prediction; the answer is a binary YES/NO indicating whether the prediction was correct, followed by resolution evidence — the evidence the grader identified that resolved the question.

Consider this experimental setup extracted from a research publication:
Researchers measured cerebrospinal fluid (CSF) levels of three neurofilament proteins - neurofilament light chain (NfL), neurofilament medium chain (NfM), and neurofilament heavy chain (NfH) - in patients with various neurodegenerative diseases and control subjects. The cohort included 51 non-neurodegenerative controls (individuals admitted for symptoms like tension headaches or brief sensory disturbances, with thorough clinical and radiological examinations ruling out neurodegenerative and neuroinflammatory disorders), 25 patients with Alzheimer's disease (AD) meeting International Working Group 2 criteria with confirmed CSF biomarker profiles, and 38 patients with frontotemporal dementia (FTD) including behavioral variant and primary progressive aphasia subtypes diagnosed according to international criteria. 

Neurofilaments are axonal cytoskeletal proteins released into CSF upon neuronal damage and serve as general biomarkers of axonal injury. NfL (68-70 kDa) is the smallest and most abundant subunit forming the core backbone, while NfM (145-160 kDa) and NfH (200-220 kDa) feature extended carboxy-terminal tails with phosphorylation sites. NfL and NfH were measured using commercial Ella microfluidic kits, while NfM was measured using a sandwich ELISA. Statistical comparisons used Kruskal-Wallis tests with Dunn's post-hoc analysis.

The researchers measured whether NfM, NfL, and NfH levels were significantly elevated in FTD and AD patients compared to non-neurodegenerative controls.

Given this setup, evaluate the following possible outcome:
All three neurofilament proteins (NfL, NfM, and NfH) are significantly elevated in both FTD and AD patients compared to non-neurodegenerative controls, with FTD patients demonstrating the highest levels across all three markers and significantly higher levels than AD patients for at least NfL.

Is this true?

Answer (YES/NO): NO